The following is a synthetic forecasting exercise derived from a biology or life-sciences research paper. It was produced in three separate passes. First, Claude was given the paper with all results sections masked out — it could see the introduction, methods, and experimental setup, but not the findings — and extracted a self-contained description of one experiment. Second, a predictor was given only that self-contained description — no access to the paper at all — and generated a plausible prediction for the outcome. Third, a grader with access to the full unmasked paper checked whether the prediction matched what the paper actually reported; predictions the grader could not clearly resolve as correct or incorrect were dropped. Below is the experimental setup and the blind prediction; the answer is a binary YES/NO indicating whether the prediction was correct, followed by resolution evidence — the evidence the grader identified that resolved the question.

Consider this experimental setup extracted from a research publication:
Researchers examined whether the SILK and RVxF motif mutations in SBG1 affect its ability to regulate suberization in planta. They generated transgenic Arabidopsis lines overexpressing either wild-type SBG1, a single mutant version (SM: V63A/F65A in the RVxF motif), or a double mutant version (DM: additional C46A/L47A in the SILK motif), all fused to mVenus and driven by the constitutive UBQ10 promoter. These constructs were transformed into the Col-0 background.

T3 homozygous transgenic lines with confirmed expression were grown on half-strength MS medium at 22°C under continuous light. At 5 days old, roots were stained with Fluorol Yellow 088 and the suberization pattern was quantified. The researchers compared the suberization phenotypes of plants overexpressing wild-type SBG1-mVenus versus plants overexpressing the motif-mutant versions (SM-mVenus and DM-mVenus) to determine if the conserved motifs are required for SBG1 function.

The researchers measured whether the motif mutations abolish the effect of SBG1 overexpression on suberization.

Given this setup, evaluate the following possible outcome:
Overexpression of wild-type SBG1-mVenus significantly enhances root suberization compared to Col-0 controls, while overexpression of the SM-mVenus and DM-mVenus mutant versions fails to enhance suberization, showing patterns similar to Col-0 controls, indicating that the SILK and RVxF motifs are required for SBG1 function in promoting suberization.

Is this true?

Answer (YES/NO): YES